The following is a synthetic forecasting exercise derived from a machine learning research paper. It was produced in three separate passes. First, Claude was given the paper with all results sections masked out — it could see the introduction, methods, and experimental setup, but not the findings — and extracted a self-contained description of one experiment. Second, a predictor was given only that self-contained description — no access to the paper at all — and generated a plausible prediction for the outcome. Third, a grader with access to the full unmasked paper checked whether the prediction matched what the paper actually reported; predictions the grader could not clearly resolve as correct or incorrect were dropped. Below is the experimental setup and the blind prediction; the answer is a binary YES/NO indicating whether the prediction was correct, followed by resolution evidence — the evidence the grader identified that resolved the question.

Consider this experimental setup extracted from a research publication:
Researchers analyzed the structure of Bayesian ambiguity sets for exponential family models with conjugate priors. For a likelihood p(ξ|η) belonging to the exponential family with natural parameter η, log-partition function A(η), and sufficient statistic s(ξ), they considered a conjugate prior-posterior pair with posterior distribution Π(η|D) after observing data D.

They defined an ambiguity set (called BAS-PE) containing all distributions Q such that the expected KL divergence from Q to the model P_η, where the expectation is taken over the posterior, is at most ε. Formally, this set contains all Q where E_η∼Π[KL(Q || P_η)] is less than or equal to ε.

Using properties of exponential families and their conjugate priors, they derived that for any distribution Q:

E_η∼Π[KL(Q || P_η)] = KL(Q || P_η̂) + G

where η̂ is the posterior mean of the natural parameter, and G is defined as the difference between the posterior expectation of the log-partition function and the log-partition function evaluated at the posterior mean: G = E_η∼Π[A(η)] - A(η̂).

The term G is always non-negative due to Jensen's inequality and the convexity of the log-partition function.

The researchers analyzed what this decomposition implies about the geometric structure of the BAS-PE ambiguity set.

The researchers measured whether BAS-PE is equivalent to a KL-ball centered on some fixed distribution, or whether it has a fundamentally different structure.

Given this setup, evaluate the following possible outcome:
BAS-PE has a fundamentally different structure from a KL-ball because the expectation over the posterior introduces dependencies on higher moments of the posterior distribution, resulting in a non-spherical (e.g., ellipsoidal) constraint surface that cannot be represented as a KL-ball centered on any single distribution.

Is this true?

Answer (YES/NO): NO